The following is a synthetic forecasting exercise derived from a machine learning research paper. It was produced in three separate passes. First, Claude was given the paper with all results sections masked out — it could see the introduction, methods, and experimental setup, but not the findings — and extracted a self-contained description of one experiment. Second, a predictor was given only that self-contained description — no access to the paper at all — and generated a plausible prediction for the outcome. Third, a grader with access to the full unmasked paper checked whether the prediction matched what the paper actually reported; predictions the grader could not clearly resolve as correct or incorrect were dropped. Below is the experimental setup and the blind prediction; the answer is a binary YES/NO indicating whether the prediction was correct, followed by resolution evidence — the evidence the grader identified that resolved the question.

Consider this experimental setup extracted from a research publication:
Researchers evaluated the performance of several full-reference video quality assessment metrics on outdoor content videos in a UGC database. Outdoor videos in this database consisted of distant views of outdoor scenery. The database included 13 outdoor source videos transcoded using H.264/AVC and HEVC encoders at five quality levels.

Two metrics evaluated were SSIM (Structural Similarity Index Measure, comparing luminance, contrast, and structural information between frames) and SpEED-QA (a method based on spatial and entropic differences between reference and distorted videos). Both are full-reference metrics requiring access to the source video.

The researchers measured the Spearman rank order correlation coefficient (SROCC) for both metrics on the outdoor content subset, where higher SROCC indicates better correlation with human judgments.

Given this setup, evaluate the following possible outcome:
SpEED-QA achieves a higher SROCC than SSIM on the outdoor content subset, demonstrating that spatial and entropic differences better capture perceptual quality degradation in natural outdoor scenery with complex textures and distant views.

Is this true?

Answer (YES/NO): NO